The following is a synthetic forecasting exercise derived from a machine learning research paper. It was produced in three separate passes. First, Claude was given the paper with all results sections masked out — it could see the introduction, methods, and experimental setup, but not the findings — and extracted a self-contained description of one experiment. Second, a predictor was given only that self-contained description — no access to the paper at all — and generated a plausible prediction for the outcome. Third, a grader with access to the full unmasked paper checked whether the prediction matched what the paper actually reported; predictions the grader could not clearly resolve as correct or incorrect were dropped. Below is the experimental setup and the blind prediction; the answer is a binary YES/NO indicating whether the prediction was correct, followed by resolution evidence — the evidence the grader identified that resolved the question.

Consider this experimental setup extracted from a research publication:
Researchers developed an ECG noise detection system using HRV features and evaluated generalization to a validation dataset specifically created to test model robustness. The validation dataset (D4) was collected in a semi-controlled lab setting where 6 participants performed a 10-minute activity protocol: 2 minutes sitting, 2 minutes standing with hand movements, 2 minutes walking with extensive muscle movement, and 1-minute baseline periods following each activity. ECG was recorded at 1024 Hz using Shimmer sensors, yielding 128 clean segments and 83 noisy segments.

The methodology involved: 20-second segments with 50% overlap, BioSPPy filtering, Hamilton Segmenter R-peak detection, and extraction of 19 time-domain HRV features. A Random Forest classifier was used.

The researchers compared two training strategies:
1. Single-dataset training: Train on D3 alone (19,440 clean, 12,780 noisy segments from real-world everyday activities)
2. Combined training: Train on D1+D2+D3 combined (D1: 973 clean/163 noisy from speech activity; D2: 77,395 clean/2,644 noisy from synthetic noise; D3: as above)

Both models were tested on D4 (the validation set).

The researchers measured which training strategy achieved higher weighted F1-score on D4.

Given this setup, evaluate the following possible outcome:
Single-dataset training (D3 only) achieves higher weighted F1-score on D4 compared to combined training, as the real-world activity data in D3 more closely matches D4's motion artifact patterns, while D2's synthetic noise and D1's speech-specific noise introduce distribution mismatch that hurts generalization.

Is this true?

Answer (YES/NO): YES